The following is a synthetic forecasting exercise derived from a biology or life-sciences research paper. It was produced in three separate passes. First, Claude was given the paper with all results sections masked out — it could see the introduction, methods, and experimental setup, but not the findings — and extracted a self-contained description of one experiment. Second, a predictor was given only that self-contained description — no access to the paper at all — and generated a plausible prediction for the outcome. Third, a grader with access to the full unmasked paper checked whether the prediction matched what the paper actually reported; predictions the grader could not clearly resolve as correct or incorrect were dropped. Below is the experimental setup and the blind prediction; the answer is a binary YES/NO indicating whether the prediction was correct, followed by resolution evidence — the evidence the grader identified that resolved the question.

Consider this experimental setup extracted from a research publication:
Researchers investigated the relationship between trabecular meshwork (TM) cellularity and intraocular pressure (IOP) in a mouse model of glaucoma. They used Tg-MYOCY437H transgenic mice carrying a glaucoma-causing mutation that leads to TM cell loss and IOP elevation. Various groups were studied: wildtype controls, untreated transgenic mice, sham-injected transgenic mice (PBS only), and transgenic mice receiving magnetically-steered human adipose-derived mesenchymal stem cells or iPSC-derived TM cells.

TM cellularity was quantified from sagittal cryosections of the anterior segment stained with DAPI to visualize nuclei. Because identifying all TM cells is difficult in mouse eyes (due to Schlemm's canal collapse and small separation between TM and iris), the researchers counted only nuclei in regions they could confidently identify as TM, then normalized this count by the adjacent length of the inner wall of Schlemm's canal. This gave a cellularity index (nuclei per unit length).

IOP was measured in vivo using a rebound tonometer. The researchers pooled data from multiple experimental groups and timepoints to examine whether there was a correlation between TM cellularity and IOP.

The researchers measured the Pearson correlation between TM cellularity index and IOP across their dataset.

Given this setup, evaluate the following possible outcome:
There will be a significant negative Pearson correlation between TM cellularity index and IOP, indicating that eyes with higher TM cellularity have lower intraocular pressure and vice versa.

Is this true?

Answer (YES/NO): YES